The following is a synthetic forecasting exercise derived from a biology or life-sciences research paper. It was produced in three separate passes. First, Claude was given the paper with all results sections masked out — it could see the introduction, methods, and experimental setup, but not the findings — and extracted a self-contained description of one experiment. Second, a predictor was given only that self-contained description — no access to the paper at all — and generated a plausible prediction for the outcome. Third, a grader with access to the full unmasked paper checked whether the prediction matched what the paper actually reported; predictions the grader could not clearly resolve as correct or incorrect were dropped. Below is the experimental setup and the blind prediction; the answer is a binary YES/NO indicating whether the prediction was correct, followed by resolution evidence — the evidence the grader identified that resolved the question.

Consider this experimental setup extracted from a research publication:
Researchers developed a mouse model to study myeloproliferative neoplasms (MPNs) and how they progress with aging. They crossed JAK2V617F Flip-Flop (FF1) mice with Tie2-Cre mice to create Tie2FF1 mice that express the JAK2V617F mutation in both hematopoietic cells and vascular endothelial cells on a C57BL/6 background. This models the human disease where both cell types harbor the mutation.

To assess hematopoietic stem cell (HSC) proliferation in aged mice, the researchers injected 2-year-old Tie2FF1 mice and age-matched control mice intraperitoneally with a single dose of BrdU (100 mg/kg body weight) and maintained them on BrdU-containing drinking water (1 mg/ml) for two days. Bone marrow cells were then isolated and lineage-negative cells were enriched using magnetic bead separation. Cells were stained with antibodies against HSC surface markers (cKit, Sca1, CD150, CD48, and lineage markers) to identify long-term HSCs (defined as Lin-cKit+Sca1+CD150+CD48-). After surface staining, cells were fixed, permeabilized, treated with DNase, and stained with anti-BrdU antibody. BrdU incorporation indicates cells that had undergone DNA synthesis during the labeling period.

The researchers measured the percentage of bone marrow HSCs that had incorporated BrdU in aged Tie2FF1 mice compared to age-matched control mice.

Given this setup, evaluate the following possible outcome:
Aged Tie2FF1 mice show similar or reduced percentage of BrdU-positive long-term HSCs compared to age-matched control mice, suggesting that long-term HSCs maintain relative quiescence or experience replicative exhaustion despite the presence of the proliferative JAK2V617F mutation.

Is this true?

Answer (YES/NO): NO